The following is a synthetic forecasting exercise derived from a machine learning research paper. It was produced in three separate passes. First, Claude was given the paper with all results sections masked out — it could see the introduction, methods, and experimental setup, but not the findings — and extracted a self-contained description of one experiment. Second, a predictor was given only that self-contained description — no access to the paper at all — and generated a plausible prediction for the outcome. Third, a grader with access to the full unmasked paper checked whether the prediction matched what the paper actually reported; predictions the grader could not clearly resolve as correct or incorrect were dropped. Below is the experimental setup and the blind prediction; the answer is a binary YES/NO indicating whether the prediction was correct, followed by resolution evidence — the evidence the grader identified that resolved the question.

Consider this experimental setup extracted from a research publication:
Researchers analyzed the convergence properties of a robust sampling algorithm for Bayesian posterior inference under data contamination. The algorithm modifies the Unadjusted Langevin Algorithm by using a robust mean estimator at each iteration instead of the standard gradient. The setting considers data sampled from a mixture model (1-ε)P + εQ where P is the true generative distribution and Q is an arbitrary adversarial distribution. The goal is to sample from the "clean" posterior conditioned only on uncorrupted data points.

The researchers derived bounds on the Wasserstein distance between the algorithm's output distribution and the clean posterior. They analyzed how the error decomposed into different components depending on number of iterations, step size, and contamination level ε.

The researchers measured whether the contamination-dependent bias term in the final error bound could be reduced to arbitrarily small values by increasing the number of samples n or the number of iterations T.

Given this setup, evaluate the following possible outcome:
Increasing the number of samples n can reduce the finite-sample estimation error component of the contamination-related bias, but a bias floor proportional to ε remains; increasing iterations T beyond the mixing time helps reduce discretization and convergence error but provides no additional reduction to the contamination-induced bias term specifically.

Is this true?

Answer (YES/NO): YES